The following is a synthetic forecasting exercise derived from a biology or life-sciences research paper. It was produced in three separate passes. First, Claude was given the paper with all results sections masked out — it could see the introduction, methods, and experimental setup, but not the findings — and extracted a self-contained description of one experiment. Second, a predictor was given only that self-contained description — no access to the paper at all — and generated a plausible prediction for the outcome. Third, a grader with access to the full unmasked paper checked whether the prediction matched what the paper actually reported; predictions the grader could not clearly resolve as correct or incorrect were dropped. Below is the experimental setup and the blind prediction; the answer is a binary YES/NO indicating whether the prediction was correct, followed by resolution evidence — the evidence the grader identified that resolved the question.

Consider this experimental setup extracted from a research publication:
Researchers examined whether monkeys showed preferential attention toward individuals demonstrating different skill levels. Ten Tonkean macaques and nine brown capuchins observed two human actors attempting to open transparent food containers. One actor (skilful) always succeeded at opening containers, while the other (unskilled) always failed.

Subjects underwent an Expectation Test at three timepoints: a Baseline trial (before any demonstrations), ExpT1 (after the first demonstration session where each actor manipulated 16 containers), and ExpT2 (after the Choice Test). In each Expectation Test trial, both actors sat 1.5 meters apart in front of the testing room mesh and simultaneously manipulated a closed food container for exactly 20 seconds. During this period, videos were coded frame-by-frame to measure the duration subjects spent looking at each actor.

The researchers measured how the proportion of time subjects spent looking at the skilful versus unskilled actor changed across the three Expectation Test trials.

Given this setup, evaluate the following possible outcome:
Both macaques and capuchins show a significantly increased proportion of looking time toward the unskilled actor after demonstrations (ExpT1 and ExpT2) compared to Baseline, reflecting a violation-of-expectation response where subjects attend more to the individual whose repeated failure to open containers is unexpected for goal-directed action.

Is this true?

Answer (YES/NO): NO